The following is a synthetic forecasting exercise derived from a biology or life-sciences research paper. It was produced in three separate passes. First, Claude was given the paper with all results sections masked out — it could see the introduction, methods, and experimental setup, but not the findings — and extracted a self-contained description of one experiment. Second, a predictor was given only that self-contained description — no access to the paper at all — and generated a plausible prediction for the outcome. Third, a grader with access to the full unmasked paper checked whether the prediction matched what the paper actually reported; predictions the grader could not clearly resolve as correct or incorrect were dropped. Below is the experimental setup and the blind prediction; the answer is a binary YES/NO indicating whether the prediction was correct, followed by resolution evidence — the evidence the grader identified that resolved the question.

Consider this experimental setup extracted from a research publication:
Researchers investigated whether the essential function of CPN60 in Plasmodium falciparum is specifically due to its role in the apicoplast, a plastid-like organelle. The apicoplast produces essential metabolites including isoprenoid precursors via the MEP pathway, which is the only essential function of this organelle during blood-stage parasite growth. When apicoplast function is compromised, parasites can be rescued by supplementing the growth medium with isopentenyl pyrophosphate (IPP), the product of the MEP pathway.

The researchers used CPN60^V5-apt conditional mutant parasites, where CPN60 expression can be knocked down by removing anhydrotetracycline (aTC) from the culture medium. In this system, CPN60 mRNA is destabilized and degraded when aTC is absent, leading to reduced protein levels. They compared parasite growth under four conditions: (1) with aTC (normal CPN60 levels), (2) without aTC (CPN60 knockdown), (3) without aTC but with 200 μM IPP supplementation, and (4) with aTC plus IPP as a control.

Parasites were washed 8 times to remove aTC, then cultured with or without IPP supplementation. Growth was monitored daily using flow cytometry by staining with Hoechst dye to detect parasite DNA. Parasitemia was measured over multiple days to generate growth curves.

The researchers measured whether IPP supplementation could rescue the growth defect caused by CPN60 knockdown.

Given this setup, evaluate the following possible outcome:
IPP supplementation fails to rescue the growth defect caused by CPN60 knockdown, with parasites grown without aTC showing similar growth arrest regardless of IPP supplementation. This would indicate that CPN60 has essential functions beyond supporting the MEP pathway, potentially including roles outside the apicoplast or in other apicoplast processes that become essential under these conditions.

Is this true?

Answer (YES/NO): NO